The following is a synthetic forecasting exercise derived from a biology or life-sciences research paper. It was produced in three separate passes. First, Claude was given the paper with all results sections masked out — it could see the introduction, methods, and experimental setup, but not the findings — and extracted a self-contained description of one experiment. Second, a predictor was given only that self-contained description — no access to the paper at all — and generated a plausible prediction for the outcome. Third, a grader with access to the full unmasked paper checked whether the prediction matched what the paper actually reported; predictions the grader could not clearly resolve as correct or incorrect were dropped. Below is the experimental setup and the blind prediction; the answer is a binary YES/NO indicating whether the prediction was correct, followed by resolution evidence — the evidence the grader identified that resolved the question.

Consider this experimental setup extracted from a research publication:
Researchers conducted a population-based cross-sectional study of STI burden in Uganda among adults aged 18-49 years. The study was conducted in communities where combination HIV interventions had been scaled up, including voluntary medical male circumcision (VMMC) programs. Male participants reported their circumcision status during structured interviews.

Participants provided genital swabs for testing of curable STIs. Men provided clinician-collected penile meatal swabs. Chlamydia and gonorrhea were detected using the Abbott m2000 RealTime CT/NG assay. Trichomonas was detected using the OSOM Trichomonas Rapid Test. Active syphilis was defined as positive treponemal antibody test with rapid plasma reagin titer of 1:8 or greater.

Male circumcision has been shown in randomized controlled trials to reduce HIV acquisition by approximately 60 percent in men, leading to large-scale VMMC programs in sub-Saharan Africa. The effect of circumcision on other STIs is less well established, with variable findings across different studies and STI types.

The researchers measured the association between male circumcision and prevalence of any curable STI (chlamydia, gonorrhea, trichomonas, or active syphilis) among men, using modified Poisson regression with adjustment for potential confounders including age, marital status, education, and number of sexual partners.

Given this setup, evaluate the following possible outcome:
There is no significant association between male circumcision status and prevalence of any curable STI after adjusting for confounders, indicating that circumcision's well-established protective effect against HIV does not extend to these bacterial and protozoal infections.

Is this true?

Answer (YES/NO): NO